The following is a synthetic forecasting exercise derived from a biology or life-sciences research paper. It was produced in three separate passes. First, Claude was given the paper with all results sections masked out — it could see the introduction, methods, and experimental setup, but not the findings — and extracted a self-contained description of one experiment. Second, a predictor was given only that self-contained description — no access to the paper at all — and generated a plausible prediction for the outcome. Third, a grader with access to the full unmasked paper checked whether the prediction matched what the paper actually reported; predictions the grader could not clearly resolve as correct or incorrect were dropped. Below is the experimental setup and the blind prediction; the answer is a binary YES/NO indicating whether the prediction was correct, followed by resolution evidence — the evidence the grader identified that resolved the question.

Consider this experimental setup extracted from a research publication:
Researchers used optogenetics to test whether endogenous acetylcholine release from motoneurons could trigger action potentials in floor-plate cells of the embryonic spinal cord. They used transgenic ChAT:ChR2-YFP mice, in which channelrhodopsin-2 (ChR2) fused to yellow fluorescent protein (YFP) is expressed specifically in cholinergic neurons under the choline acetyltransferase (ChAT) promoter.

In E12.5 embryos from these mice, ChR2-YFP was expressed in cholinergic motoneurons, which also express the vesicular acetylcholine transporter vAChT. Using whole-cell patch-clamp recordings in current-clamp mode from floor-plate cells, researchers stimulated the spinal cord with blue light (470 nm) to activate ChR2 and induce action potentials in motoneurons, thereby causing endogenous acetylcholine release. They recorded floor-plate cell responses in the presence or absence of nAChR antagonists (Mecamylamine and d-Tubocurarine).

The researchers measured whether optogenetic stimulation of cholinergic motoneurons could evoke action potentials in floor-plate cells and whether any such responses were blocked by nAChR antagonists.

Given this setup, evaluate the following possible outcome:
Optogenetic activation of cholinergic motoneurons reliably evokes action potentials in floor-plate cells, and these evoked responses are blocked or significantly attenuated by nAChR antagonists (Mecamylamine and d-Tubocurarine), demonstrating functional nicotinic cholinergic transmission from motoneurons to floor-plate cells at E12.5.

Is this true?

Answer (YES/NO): YES